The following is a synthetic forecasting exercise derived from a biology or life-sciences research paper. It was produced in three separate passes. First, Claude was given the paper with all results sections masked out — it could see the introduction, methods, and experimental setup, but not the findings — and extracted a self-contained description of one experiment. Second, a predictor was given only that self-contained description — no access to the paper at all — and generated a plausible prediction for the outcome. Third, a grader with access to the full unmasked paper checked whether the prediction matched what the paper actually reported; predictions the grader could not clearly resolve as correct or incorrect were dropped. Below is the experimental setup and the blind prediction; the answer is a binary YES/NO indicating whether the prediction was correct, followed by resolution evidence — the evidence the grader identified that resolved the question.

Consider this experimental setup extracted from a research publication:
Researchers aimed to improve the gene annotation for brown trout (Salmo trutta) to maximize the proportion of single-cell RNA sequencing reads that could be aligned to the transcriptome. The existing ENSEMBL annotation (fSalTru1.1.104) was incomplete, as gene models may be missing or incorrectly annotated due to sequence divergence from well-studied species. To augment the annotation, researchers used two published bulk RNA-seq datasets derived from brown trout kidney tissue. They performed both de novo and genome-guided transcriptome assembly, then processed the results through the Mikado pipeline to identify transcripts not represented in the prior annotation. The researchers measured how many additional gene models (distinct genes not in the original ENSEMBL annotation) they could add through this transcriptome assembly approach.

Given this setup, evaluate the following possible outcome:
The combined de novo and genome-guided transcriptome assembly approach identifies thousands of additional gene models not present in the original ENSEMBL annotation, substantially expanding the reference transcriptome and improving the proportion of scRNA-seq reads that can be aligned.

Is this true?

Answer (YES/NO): NO